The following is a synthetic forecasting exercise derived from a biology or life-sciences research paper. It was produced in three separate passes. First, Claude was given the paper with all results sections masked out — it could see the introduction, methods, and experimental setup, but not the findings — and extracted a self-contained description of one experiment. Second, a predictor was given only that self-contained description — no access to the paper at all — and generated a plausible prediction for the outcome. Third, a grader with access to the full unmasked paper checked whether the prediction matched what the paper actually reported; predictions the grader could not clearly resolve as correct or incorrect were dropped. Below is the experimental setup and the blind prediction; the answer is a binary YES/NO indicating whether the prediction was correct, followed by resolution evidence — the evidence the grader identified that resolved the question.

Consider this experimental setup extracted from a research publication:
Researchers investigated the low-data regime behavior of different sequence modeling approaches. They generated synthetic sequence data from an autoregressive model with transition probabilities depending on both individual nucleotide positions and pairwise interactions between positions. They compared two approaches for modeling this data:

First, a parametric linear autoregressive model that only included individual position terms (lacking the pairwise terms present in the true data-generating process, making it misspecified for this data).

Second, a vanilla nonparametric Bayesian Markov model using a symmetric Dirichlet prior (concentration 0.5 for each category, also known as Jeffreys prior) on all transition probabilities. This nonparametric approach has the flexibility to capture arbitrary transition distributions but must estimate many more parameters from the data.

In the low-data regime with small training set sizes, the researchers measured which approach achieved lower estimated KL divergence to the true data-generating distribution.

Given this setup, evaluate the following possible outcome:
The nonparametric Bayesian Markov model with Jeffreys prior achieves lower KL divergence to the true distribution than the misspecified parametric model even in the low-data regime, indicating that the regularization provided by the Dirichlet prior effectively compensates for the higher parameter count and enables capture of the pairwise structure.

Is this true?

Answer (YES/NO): NO